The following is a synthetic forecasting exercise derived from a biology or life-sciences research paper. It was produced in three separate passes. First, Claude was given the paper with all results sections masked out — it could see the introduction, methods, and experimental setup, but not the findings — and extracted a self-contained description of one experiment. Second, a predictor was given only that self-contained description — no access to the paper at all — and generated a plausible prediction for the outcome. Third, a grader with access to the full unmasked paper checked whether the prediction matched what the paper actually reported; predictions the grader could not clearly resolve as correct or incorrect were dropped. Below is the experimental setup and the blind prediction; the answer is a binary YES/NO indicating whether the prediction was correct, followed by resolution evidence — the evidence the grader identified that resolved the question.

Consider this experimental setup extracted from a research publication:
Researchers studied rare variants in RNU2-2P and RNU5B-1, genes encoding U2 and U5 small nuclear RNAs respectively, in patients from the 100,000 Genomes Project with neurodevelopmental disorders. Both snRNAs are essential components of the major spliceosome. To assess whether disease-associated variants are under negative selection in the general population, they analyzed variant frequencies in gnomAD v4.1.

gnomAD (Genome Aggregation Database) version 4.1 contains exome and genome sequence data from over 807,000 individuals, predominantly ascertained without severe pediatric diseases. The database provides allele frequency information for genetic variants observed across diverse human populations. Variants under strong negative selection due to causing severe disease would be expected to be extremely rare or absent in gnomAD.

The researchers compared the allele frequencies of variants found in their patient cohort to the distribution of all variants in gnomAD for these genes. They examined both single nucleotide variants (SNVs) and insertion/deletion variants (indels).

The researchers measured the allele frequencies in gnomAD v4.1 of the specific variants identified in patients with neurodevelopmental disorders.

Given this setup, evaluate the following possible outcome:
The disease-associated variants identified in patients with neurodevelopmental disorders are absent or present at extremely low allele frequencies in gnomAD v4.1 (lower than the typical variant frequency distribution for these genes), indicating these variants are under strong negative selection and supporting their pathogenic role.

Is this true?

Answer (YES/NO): YES